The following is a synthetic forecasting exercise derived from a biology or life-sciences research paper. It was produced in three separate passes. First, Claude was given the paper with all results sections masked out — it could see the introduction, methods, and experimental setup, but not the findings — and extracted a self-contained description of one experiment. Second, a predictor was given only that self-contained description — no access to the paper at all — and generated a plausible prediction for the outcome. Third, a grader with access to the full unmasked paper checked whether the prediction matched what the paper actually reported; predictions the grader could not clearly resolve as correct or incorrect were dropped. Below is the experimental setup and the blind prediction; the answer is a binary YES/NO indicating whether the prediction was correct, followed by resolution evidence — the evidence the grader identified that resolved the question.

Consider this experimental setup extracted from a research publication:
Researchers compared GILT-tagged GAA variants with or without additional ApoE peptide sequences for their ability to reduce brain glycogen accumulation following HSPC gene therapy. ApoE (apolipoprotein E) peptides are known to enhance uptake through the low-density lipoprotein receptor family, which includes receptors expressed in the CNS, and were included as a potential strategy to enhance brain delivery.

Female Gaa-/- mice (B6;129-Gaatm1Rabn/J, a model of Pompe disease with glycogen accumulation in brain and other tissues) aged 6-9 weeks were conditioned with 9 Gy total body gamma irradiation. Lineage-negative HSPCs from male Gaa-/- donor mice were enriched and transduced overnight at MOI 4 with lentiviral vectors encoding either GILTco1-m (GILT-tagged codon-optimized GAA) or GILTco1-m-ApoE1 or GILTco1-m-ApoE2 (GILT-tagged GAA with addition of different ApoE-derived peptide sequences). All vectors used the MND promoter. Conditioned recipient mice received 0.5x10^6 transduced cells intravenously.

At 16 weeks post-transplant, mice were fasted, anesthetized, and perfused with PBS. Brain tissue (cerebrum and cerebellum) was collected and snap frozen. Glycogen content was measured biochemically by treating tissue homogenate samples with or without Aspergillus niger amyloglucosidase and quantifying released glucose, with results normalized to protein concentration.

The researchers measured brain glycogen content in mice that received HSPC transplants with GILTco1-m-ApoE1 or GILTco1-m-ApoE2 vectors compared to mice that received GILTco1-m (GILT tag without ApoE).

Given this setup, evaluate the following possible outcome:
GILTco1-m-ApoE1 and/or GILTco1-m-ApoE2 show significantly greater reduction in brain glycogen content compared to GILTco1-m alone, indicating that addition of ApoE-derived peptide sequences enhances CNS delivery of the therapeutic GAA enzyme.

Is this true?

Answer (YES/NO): NO